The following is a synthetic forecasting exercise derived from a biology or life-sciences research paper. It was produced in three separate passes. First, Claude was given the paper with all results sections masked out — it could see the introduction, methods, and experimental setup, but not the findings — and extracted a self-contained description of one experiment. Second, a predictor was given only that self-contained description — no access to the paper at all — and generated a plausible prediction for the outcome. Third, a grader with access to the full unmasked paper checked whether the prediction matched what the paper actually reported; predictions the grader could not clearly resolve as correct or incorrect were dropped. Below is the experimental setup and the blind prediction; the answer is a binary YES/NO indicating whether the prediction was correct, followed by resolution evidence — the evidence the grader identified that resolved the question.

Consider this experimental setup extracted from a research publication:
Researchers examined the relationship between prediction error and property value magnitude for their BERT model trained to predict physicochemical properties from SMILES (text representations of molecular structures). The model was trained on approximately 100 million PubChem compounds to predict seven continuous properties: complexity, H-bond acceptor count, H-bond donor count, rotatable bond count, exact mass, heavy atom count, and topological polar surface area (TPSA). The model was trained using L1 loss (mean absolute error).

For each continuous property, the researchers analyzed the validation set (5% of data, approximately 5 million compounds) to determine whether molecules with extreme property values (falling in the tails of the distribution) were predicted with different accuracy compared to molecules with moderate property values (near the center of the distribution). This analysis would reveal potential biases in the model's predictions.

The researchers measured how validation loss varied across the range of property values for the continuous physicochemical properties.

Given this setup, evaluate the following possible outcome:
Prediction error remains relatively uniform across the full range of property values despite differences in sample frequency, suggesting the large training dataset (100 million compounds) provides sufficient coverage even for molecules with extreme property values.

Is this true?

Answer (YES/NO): NO